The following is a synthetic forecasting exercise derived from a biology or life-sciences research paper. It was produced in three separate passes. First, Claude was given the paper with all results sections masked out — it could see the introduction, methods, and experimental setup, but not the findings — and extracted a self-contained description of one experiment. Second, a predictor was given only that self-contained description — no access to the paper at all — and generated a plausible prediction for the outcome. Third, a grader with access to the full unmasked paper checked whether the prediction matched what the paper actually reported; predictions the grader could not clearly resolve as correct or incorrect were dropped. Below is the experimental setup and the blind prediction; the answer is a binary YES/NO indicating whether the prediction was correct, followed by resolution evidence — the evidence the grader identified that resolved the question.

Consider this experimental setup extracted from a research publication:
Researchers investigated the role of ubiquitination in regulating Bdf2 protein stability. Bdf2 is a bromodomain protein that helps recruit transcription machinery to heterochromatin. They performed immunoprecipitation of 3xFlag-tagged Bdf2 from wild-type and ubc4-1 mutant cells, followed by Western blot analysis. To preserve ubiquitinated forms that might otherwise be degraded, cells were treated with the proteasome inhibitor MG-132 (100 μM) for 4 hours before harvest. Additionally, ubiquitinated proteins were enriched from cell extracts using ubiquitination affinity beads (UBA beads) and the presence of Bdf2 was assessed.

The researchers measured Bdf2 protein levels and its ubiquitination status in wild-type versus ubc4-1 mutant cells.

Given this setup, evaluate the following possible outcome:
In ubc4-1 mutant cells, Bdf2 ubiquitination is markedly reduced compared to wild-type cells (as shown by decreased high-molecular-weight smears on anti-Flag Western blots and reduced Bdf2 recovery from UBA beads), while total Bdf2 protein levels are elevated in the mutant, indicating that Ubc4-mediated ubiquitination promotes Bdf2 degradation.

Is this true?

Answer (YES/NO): YES